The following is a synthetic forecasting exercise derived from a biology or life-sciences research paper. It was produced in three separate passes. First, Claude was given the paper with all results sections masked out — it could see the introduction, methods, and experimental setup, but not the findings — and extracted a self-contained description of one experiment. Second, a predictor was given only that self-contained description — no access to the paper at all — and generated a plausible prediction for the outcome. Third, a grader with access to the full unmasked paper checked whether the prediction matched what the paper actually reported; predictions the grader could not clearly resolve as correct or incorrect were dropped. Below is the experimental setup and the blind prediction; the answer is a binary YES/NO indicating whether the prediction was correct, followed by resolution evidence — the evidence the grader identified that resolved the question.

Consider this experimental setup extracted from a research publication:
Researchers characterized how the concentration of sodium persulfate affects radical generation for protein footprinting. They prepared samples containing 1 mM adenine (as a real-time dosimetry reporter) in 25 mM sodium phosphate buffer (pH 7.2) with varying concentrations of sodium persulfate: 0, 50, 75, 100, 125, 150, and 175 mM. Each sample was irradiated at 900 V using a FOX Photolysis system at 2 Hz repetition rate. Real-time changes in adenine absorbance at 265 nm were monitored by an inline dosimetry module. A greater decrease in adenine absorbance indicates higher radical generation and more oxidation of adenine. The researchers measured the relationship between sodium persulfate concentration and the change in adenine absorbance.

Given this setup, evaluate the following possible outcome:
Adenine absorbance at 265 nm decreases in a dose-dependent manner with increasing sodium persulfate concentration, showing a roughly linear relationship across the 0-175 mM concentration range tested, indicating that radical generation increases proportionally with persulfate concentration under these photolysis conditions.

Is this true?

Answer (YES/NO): YES